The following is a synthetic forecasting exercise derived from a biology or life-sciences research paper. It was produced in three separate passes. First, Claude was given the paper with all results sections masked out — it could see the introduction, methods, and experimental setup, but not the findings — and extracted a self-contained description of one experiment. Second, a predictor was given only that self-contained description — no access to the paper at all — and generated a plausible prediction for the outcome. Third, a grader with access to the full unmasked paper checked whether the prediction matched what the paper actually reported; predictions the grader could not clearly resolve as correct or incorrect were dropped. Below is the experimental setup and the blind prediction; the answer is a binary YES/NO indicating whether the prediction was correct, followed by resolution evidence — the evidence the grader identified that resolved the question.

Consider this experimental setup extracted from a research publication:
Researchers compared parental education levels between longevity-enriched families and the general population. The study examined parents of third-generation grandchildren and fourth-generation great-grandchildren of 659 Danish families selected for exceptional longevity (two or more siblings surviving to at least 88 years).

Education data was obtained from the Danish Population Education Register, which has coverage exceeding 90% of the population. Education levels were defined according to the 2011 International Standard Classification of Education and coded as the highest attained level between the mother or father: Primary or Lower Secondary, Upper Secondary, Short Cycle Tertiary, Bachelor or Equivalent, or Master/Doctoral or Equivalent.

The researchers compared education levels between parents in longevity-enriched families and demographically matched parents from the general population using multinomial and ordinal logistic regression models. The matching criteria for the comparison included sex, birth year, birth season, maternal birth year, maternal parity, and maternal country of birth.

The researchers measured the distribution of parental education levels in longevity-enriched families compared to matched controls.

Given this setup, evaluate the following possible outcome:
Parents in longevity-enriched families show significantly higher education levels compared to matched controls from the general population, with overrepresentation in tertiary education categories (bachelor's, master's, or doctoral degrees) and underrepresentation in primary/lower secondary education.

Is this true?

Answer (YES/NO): YES